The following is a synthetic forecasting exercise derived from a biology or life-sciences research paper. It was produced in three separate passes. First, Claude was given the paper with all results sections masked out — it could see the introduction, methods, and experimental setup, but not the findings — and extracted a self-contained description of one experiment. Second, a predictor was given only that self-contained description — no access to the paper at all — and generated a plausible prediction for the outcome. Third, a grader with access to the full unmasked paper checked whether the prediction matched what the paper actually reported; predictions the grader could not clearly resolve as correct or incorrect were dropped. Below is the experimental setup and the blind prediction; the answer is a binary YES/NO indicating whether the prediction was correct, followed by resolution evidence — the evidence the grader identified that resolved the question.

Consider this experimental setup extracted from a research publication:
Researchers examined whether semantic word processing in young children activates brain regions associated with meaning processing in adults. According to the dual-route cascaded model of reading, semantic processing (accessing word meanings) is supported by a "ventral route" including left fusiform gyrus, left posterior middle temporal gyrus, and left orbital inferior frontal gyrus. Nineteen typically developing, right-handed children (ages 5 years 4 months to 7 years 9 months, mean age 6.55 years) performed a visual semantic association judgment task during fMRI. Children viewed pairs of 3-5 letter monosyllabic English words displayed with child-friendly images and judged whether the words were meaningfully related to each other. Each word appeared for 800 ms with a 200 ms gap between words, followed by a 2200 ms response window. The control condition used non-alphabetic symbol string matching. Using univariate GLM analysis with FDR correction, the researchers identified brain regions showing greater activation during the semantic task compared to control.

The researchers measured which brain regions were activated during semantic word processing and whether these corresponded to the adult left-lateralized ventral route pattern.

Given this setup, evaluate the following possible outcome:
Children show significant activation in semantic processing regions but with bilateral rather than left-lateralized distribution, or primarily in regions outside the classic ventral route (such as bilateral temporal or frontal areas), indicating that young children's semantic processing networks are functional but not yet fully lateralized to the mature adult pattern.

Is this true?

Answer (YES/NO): YES